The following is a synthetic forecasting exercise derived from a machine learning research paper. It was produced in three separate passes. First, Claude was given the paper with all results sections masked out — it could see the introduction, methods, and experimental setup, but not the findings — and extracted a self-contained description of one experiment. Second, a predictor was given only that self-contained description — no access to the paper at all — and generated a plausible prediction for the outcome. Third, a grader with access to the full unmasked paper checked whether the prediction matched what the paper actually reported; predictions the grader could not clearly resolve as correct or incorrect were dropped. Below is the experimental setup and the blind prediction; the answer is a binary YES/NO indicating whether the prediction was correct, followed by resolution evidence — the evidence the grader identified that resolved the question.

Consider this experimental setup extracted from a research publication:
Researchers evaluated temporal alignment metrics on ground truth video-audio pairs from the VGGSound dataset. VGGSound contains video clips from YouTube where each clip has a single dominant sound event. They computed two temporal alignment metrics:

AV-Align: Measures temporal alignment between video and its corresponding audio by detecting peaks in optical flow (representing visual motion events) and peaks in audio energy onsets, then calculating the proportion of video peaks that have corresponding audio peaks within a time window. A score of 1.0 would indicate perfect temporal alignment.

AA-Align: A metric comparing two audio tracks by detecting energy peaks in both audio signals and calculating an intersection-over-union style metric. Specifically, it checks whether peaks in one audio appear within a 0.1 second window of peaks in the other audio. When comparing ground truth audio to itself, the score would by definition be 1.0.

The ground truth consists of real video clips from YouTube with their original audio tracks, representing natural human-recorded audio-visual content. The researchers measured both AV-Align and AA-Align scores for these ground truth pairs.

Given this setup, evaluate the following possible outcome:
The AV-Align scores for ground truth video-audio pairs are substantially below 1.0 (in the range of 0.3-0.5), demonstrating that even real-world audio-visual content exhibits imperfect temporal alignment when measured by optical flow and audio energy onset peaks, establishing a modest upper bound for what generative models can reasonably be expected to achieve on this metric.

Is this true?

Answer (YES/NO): YES